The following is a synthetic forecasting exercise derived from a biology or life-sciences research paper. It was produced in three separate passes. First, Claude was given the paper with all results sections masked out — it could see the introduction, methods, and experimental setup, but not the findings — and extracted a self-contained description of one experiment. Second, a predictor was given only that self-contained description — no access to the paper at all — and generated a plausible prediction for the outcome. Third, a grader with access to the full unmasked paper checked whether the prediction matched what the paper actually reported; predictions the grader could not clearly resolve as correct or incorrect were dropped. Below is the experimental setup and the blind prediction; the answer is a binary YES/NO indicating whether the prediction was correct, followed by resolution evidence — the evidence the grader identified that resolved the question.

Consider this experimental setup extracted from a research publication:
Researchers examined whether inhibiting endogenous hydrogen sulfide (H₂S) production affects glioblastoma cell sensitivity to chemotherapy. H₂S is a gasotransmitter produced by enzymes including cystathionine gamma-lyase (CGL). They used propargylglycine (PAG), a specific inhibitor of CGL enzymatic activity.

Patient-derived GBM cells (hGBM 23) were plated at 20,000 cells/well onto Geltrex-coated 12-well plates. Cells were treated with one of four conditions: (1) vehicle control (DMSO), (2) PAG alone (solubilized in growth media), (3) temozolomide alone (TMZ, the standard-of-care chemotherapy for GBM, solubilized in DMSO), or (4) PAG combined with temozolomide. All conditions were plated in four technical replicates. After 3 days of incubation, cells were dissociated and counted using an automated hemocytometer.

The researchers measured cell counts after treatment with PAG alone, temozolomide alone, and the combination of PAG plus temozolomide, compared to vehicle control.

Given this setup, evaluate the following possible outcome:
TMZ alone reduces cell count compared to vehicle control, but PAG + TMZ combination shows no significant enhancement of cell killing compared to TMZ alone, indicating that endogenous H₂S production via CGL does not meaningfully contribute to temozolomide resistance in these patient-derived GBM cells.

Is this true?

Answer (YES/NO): NO